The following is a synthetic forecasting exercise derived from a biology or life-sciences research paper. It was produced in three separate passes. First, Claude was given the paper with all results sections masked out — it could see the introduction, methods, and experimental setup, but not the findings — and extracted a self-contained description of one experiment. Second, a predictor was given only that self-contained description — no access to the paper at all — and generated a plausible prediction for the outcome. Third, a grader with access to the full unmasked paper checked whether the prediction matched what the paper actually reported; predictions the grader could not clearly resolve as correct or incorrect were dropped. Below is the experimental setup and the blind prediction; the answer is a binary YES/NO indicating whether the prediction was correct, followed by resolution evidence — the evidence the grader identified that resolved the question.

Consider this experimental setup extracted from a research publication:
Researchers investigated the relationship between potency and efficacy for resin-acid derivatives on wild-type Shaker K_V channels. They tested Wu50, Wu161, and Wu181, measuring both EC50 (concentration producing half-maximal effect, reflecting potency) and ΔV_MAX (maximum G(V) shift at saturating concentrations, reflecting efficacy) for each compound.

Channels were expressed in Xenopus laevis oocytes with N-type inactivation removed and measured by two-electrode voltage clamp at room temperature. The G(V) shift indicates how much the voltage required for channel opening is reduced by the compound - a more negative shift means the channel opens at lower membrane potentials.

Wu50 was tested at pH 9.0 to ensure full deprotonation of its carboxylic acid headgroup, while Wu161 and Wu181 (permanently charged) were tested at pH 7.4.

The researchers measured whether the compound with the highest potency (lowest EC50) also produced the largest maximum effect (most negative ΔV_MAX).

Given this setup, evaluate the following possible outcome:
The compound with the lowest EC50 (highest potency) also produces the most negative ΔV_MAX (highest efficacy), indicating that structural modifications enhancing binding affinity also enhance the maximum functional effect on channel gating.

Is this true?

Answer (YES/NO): NO